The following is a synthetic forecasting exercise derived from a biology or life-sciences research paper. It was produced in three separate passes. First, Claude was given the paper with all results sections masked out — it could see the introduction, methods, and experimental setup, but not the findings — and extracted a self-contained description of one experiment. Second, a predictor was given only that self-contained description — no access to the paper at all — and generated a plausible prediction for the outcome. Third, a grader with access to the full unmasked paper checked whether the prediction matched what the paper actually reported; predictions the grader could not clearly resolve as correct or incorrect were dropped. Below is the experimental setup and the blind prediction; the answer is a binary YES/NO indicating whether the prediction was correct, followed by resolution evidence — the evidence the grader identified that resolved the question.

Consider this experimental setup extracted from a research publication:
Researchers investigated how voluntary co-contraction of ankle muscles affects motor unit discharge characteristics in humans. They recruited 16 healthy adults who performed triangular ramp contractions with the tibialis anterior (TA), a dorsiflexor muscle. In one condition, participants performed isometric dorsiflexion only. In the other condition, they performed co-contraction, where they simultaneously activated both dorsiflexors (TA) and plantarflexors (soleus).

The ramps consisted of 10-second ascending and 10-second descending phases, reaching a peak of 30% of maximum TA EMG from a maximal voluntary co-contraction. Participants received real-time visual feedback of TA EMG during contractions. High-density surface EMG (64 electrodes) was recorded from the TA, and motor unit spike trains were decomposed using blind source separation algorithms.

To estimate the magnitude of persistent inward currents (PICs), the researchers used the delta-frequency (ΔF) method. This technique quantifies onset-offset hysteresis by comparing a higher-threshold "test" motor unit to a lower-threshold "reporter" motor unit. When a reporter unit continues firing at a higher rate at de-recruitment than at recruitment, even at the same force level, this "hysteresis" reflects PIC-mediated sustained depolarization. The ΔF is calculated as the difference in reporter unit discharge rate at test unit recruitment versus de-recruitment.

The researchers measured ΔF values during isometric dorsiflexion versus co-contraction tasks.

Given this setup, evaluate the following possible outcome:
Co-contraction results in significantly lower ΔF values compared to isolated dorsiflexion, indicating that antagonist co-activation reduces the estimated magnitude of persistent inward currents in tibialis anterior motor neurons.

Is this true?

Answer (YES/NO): YES